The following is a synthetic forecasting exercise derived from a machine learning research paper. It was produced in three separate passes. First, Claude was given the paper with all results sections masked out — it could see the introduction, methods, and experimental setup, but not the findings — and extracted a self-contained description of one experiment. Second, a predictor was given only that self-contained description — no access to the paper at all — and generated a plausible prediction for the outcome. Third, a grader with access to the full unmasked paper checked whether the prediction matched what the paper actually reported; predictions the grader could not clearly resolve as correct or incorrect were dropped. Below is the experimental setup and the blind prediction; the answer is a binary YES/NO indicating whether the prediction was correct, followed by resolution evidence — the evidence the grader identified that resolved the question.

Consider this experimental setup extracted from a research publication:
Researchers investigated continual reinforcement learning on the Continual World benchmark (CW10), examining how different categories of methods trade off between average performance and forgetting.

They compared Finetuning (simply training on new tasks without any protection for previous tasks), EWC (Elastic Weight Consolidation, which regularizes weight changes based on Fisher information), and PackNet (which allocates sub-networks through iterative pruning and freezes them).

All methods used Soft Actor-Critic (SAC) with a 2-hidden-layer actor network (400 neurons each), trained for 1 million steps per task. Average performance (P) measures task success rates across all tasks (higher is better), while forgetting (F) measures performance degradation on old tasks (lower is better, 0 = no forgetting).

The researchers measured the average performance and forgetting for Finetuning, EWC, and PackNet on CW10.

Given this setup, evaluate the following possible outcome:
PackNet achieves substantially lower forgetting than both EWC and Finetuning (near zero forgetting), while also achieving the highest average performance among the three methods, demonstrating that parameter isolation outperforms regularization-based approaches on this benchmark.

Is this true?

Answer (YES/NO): NO